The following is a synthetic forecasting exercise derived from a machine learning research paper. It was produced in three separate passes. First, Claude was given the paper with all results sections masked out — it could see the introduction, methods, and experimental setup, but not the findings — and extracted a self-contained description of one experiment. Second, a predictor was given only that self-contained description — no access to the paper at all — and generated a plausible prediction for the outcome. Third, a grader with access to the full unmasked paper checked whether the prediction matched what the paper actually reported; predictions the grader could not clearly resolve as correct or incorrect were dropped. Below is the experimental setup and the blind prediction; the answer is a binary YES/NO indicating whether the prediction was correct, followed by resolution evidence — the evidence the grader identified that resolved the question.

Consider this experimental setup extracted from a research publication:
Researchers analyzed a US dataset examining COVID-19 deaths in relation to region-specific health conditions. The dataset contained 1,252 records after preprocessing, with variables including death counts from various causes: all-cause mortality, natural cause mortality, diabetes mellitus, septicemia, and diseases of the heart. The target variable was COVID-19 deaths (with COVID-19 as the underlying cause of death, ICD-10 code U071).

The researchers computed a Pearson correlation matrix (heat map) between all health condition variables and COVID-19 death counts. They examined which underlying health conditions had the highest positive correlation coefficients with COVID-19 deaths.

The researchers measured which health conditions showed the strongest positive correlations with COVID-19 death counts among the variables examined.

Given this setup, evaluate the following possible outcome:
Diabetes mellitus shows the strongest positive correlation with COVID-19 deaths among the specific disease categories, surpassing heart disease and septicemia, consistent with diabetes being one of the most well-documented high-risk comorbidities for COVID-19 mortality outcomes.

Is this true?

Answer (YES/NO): YES